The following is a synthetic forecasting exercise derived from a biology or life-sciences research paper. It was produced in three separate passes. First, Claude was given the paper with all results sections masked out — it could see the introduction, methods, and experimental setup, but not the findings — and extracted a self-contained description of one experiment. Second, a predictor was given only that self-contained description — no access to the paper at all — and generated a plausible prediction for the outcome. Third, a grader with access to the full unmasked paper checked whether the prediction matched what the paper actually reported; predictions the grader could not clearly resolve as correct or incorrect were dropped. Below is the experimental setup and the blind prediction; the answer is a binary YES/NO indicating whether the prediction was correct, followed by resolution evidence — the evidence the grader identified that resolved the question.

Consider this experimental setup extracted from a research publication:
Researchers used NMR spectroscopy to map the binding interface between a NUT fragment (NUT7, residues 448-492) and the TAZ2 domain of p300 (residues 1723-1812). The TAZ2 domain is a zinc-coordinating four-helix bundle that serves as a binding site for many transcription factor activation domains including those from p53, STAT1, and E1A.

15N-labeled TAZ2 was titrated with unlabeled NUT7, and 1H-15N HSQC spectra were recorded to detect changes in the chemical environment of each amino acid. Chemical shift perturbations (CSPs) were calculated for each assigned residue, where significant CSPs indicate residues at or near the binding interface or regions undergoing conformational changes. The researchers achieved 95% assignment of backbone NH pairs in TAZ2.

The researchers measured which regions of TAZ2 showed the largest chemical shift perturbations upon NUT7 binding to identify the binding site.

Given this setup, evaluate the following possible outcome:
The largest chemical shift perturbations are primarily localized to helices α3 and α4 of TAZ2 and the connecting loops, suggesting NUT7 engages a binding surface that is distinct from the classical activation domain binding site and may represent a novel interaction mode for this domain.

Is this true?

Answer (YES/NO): NO